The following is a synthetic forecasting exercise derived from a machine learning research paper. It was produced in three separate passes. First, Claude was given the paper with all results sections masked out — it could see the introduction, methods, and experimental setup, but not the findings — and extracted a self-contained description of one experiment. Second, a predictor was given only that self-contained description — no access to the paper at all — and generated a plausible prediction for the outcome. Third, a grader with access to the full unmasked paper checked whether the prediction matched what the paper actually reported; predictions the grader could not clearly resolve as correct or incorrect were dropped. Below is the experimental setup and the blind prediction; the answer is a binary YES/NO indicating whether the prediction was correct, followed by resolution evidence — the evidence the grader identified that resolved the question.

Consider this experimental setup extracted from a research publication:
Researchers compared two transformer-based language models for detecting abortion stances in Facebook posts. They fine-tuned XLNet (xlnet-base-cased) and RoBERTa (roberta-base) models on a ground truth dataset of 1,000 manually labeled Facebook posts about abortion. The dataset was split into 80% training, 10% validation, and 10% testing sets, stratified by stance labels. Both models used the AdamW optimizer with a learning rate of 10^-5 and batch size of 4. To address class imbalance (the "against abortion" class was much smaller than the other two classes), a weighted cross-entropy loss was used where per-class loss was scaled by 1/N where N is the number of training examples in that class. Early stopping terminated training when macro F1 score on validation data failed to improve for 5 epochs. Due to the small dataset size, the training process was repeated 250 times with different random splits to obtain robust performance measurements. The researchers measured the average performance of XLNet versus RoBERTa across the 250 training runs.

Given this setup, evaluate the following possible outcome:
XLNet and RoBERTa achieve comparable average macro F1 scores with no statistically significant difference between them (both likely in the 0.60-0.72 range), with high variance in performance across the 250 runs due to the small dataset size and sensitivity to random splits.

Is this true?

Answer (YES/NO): NO